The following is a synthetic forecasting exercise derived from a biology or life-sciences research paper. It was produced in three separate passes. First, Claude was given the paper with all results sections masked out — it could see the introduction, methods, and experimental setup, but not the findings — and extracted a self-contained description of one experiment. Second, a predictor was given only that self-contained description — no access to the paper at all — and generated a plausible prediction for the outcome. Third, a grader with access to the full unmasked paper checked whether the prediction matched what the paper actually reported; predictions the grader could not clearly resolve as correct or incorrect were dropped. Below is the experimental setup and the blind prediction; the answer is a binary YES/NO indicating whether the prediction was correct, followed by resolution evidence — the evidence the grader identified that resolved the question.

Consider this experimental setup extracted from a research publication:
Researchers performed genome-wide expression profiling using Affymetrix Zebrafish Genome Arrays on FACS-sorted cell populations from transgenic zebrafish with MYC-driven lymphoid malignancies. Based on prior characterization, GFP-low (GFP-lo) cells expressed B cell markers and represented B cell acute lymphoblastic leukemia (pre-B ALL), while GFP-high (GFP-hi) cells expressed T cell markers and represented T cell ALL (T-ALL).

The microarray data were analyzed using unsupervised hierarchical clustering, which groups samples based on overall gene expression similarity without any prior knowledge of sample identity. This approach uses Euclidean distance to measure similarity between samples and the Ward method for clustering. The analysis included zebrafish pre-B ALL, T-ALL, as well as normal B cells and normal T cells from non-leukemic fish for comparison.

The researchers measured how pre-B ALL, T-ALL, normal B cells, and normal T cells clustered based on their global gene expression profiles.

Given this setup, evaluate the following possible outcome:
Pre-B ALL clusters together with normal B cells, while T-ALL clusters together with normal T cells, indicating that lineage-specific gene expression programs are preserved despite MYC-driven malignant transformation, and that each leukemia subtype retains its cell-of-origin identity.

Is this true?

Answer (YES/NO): YES